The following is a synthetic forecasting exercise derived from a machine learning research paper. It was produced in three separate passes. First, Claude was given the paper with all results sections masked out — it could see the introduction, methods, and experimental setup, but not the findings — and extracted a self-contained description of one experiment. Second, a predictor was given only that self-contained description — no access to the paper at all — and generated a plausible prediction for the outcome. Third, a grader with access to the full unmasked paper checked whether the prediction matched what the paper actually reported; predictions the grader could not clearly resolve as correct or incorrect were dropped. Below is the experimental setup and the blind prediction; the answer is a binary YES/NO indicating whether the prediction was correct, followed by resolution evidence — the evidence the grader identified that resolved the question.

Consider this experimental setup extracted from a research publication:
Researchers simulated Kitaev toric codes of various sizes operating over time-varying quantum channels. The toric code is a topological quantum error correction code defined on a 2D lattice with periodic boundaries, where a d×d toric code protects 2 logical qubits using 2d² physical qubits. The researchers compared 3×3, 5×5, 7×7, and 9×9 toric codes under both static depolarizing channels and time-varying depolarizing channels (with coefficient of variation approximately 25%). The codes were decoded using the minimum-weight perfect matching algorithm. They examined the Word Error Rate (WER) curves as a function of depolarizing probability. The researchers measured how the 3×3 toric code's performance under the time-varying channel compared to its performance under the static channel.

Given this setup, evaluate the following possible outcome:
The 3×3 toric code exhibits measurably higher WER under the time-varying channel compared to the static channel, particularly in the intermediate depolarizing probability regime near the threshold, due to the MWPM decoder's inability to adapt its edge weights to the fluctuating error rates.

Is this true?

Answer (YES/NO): NO